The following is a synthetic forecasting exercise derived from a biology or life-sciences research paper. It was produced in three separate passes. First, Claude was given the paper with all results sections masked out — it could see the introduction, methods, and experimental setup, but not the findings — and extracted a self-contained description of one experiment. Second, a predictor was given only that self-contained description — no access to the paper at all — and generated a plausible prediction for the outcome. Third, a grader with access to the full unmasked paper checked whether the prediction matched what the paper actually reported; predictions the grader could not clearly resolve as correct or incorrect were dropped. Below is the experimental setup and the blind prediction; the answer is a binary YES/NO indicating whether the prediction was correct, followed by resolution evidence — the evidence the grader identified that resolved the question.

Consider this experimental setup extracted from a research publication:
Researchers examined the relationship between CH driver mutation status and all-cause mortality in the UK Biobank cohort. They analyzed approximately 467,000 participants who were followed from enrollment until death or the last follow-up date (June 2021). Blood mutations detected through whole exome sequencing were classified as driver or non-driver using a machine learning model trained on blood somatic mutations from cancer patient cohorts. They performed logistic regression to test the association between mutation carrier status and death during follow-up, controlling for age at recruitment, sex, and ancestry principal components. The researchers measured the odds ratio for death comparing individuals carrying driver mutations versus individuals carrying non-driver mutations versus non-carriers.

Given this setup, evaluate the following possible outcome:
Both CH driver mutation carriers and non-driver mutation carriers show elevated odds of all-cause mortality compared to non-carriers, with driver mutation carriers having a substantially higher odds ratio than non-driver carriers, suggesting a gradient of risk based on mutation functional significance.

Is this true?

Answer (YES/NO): NO